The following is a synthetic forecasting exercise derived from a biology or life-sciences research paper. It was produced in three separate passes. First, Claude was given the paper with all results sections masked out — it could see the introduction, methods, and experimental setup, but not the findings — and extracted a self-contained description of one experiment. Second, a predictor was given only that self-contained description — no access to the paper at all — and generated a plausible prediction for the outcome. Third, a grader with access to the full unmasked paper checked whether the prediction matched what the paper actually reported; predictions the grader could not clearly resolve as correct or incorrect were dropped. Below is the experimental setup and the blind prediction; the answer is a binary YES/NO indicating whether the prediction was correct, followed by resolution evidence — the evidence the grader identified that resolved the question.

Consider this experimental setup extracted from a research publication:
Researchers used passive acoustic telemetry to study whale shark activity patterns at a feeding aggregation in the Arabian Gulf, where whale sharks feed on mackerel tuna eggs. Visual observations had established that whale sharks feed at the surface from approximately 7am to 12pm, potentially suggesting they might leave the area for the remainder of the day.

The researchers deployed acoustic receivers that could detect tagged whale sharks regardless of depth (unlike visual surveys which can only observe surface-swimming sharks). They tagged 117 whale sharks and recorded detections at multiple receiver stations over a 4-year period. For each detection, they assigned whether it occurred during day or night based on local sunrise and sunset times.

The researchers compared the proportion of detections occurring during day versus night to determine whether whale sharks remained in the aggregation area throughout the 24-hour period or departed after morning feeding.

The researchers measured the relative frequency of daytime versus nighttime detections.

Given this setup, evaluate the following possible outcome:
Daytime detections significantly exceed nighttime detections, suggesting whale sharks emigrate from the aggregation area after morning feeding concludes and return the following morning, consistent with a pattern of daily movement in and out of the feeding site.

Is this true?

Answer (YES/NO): NO